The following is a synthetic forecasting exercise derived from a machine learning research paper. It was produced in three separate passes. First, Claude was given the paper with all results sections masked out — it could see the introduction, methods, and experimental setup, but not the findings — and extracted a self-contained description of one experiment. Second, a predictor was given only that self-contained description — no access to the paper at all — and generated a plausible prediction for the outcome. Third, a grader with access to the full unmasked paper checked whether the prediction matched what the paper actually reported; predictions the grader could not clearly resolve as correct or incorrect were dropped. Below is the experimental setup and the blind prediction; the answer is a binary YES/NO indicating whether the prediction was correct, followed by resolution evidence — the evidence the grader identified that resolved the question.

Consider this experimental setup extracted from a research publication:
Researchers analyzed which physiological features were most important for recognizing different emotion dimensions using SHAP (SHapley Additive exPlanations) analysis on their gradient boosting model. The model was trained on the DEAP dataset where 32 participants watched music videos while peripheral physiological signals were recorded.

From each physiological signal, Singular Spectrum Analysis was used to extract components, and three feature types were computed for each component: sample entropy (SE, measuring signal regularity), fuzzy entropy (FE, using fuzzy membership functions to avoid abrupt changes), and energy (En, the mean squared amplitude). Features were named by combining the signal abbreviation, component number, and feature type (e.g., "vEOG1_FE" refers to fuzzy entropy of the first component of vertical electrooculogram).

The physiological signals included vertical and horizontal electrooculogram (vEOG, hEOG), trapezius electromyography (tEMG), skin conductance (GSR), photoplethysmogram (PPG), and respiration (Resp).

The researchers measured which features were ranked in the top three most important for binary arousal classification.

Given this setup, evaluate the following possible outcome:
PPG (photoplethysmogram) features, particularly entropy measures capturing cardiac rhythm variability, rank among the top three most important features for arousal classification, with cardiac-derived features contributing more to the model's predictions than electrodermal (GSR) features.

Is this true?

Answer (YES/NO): NO